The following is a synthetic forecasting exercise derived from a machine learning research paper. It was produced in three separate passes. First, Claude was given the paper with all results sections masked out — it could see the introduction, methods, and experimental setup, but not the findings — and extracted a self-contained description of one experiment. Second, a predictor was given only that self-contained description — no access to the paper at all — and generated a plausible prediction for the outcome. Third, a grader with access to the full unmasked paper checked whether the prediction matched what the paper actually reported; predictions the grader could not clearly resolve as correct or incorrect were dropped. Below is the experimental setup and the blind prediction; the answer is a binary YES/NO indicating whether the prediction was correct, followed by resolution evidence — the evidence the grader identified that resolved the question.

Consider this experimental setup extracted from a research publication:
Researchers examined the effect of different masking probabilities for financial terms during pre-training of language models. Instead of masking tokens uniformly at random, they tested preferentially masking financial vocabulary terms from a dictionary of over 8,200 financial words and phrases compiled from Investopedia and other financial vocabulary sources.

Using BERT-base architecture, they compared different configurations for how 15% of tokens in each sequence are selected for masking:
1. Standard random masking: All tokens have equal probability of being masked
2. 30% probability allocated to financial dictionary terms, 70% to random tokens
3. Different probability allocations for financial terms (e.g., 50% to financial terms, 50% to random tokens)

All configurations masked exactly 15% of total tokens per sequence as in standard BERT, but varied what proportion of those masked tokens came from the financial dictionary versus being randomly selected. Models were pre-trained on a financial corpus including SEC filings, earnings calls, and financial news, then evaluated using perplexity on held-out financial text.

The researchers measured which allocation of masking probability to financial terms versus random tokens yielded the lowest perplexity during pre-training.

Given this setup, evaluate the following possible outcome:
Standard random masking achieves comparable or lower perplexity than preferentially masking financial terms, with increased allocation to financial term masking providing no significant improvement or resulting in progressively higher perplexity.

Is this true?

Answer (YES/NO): NO